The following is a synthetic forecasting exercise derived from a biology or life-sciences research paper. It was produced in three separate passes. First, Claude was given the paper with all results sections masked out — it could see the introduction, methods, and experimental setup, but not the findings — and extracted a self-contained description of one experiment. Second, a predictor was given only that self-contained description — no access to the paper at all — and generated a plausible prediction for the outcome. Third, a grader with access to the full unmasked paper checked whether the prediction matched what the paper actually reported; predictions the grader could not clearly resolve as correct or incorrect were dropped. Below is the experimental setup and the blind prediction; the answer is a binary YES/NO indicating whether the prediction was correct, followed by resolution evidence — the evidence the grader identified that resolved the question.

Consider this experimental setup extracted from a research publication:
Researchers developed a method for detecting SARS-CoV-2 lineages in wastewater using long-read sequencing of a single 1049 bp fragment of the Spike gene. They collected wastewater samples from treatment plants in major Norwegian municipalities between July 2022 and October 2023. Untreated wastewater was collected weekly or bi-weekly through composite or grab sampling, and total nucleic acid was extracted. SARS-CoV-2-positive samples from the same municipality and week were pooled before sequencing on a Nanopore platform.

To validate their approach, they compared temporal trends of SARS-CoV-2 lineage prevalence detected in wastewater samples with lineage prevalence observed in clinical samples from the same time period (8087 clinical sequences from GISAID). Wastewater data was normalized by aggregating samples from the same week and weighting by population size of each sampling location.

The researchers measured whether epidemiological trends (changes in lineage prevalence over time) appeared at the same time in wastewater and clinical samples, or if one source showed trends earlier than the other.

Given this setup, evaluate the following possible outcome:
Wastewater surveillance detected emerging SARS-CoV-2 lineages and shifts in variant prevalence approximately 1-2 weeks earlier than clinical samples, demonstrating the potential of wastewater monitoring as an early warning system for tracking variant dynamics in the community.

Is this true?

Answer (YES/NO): YES